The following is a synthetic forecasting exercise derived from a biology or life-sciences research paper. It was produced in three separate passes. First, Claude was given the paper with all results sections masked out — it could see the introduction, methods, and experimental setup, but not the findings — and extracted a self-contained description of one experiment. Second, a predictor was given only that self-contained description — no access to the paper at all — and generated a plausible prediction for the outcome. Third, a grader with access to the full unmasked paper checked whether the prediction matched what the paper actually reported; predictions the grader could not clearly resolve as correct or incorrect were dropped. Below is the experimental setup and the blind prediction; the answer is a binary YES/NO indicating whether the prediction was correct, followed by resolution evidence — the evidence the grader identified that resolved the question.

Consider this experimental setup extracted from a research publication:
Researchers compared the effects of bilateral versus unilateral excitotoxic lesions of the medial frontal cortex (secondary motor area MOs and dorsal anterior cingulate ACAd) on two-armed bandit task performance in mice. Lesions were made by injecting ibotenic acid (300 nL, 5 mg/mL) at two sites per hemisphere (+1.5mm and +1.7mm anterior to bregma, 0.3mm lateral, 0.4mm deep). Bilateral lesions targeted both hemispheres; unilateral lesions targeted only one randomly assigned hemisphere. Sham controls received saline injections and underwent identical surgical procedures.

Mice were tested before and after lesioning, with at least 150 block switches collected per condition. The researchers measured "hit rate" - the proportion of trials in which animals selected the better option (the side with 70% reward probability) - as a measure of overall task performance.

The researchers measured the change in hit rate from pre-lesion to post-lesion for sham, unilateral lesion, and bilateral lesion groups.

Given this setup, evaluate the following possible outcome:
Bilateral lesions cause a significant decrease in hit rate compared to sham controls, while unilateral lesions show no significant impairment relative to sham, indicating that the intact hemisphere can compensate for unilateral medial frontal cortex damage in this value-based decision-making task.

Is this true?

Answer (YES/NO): NO